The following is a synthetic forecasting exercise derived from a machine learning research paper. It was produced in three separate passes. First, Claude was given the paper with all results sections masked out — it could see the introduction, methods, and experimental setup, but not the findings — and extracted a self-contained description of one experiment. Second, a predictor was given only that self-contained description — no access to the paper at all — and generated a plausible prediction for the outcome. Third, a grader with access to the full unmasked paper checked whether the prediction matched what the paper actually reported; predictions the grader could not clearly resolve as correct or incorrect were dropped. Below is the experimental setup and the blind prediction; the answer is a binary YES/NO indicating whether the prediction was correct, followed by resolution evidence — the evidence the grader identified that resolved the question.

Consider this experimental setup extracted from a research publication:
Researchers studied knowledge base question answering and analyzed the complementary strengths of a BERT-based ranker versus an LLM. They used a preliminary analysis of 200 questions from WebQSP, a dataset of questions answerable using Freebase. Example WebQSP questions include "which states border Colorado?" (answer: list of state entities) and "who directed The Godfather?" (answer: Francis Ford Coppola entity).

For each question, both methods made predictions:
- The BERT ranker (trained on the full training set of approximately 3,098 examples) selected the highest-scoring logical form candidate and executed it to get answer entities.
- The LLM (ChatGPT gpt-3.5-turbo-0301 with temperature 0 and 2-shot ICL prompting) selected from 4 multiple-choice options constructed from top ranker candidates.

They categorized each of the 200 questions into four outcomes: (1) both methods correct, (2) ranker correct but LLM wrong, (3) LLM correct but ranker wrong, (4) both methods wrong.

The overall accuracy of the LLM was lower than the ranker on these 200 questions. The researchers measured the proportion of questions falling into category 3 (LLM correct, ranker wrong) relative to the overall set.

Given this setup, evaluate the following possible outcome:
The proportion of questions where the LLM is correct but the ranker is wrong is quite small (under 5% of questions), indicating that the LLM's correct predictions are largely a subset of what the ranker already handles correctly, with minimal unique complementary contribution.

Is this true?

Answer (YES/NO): NO